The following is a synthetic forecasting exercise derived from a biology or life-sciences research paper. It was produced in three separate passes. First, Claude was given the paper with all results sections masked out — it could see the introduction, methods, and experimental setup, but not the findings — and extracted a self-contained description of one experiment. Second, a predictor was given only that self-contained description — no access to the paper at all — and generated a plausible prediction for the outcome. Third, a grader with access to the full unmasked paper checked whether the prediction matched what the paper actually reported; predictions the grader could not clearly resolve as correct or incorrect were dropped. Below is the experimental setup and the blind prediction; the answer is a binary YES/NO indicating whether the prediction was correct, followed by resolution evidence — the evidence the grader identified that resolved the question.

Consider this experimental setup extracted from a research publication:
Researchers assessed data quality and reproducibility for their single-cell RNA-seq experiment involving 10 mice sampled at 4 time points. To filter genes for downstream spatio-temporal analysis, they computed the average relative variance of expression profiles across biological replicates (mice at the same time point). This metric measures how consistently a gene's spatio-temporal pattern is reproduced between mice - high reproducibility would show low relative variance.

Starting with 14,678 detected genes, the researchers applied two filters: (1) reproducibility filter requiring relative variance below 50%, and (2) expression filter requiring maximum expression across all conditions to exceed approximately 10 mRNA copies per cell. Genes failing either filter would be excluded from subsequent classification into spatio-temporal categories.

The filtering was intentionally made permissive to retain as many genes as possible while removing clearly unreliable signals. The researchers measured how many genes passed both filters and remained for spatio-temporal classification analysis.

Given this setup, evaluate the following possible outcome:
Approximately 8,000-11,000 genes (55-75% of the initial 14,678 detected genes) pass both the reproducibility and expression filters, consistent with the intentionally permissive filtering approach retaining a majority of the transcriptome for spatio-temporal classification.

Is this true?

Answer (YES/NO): NO